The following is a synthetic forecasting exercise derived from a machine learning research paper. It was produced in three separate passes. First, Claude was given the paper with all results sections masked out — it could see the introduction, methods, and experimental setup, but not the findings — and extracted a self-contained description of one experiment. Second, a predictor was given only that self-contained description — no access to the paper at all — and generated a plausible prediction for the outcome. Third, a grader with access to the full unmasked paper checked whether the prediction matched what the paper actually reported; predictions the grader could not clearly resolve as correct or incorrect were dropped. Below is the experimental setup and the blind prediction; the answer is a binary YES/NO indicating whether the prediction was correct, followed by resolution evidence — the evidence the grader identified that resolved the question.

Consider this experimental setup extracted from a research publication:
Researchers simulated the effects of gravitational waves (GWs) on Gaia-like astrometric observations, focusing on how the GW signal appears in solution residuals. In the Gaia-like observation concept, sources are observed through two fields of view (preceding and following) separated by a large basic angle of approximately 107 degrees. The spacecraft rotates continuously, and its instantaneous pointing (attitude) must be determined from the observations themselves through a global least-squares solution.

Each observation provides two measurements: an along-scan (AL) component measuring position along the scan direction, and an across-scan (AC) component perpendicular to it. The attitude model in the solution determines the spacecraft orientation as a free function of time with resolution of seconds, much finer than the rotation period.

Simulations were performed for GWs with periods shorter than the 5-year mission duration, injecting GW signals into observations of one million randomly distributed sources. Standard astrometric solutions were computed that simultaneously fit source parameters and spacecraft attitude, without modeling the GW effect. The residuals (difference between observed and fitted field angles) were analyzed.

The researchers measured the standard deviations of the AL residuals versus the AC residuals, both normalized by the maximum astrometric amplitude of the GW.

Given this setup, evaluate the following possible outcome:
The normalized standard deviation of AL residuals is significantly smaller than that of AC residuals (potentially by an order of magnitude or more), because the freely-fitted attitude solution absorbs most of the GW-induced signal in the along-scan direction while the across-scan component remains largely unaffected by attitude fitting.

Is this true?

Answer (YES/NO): NO